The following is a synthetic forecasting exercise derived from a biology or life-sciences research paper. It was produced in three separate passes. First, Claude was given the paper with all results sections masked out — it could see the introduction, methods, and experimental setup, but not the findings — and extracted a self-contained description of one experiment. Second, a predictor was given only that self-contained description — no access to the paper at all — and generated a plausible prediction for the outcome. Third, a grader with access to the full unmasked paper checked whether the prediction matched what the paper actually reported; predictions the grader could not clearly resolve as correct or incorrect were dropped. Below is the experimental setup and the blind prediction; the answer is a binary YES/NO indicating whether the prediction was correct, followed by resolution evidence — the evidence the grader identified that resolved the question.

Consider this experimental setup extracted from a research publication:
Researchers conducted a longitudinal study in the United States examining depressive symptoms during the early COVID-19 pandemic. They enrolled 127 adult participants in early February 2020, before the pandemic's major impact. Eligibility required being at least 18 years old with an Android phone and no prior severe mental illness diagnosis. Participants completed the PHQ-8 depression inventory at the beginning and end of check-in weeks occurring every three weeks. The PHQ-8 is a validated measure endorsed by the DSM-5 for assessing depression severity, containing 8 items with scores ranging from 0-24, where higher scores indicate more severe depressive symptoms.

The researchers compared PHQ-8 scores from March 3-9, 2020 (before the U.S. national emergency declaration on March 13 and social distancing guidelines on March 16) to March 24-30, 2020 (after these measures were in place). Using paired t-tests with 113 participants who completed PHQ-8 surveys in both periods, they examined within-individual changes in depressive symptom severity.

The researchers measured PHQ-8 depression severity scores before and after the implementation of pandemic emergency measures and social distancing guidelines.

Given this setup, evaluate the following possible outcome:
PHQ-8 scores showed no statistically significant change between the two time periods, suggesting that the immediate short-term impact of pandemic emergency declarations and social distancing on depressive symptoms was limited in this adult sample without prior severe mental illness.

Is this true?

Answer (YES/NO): YES